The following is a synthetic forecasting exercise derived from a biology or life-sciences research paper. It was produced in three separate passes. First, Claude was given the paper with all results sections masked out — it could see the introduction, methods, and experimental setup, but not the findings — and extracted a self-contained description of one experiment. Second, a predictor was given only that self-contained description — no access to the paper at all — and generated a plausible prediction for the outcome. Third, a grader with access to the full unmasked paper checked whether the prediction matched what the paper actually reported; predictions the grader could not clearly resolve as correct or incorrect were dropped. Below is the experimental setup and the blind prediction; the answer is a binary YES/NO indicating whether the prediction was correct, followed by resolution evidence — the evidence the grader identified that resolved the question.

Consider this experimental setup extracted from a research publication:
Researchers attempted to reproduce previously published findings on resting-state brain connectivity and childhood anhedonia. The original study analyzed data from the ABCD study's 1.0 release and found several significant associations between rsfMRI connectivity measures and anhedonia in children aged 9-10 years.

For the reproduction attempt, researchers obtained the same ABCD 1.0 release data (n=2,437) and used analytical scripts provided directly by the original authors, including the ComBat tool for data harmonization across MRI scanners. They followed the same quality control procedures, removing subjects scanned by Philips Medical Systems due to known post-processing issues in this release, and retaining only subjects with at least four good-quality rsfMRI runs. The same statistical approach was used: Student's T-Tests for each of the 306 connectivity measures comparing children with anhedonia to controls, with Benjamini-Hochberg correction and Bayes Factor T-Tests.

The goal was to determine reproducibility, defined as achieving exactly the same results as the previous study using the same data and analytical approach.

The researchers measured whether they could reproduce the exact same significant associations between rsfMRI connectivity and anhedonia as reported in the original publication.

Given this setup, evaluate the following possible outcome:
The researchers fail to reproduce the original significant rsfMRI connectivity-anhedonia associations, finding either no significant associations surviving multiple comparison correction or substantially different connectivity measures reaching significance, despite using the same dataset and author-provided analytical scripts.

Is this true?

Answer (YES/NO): NO